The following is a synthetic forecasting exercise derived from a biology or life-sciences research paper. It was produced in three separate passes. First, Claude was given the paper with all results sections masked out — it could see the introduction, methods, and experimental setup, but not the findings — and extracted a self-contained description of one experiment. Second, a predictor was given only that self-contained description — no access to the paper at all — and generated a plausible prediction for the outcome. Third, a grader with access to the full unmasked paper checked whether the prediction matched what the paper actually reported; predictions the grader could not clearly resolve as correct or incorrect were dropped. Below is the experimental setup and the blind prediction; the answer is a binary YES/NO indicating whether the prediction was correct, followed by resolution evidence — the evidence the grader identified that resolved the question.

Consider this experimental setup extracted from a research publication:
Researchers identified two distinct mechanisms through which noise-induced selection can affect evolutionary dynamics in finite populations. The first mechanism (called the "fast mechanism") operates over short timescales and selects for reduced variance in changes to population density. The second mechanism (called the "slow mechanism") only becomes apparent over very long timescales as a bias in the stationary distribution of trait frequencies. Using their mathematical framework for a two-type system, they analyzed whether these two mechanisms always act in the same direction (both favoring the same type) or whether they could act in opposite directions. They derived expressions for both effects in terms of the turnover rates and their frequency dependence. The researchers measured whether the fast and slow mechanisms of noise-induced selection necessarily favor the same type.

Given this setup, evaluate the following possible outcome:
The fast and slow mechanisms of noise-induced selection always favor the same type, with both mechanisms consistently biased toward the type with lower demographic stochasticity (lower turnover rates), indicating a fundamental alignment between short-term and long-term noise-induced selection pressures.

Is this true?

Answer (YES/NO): NO